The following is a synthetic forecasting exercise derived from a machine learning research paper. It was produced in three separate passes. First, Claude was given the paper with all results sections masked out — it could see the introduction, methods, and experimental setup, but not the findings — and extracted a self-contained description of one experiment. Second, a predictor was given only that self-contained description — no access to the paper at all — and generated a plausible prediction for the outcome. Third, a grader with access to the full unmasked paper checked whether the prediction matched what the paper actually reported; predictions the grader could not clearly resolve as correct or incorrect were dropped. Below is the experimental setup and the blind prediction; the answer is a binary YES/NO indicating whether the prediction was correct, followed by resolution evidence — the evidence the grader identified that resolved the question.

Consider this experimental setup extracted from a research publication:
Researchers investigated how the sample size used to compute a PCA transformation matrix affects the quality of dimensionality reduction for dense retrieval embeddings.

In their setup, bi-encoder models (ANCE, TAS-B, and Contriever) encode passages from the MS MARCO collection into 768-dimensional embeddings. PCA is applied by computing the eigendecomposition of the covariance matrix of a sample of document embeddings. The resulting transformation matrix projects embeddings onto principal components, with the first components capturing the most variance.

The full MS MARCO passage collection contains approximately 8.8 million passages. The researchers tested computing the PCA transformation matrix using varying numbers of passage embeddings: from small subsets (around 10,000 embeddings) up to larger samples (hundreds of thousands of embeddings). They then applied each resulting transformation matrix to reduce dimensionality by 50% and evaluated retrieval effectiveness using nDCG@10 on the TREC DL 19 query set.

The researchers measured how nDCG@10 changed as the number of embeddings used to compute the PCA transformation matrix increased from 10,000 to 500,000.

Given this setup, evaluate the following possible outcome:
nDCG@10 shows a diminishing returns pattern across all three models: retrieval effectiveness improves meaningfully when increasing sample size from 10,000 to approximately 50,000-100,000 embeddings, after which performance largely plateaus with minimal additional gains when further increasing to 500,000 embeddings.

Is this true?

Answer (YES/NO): NO